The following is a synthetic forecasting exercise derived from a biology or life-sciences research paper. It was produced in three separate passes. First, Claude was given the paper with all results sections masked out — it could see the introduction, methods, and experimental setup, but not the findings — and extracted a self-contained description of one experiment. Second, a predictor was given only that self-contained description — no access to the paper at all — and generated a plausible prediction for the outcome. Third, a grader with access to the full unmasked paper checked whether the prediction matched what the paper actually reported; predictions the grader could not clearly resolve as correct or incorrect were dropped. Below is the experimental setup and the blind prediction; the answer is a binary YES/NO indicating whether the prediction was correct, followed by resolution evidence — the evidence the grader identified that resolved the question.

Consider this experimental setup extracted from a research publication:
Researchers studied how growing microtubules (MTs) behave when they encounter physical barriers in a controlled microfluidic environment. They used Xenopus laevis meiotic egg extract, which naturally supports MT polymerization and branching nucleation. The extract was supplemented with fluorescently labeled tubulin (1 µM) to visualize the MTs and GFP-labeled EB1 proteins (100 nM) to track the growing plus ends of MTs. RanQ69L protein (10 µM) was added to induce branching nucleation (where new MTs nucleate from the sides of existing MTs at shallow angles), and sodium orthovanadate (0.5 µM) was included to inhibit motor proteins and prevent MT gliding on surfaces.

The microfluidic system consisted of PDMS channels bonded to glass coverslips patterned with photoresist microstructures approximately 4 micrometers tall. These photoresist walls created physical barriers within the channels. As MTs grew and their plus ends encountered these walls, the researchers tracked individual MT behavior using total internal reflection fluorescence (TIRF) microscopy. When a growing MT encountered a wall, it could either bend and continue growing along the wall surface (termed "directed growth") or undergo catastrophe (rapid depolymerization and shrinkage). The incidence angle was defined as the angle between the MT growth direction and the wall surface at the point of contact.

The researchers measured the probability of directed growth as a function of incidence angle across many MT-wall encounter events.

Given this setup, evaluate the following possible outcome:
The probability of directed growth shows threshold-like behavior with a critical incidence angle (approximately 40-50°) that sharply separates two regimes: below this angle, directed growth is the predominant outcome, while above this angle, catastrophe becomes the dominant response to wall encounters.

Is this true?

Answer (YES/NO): NO